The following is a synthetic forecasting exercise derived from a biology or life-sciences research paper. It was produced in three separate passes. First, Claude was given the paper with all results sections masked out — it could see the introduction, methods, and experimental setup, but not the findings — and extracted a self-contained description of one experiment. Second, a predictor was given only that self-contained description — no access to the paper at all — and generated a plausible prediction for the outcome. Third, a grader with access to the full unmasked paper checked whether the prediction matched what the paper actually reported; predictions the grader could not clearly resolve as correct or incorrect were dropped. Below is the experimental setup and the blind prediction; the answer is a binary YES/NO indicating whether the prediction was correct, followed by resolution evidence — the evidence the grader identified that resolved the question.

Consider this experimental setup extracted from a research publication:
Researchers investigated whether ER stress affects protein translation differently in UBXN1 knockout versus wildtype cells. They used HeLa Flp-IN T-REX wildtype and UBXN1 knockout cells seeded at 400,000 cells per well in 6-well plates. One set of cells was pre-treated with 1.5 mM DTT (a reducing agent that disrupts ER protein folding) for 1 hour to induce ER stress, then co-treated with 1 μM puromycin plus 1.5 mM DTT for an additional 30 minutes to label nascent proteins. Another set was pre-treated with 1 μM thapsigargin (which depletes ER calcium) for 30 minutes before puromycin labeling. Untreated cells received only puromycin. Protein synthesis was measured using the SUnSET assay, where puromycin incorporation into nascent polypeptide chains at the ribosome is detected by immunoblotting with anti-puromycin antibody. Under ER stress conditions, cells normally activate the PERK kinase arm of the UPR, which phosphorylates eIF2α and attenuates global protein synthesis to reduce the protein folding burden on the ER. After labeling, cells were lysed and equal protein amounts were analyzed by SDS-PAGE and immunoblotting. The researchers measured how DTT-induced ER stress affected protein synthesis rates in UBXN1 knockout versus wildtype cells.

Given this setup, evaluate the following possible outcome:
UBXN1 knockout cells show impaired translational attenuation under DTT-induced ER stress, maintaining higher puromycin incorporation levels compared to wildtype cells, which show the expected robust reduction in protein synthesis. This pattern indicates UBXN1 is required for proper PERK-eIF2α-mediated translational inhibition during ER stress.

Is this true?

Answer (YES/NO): YES